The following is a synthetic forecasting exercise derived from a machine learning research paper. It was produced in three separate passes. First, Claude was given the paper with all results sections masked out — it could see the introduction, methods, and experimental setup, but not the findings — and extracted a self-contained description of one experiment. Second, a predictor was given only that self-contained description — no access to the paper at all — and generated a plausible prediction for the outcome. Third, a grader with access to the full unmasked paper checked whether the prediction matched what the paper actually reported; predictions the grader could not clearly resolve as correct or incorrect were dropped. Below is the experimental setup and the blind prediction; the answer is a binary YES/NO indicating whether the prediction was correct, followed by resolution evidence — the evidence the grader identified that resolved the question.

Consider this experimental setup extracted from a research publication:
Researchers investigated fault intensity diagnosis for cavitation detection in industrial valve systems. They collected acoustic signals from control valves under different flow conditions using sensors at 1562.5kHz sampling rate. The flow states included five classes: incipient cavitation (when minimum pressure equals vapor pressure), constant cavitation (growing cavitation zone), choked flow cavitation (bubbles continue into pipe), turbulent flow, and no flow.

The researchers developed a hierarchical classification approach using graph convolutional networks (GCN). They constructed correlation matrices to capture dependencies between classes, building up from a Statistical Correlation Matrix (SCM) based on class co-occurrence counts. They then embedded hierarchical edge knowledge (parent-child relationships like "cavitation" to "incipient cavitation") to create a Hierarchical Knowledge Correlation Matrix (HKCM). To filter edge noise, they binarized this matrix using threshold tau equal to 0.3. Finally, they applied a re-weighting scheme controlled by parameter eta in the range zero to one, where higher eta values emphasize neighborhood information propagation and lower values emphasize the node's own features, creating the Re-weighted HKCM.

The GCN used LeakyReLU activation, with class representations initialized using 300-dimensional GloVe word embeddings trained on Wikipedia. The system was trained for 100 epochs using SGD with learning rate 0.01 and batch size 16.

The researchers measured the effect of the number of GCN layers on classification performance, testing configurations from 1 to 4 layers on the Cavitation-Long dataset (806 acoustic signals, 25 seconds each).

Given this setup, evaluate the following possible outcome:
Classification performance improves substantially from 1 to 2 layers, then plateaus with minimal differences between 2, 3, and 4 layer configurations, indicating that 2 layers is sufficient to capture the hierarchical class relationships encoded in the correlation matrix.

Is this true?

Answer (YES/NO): NO